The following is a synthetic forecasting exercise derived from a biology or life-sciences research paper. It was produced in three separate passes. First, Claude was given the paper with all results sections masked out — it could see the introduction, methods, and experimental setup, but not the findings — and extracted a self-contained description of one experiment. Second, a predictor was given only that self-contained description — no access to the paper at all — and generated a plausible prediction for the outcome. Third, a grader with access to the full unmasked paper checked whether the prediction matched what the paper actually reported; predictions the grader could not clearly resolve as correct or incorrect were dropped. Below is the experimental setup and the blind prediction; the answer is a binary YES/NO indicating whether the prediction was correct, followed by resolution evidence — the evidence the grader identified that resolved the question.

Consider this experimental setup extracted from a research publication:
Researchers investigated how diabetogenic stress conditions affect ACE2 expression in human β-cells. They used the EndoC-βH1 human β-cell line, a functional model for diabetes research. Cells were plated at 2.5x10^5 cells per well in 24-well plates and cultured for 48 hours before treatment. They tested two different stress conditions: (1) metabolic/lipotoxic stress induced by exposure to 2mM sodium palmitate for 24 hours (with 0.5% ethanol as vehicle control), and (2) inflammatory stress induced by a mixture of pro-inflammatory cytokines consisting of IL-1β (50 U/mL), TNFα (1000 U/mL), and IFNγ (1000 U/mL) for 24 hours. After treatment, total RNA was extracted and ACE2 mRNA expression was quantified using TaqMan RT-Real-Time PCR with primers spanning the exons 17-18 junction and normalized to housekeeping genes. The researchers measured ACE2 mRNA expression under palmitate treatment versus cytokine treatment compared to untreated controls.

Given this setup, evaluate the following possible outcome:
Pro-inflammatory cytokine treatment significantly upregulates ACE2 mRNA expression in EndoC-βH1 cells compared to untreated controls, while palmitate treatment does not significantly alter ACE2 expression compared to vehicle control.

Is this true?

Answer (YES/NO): YES